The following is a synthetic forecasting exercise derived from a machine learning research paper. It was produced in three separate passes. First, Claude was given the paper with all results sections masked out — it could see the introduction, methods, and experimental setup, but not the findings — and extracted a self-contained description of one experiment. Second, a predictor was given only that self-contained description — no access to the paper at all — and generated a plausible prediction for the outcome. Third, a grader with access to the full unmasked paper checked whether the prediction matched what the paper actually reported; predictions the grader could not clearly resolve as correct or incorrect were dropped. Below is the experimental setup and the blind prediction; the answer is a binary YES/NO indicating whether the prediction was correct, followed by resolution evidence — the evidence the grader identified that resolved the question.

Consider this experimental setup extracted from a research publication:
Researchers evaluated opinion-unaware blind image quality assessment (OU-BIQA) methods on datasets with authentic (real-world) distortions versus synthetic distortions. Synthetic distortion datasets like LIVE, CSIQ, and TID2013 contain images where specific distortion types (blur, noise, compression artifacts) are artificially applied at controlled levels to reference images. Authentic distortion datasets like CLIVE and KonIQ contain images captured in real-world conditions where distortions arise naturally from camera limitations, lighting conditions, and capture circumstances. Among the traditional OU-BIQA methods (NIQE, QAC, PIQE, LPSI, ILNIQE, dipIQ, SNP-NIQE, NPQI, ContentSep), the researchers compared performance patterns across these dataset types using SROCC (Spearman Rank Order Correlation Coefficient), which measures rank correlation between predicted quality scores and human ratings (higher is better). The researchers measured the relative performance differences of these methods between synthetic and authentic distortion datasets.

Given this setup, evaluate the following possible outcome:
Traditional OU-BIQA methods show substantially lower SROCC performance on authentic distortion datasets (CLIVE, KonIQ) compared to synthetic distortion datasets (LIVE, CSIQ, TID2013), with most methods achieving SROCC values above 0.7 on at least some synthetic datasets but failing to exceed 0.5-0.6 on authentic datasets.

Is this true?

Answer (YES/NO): NO